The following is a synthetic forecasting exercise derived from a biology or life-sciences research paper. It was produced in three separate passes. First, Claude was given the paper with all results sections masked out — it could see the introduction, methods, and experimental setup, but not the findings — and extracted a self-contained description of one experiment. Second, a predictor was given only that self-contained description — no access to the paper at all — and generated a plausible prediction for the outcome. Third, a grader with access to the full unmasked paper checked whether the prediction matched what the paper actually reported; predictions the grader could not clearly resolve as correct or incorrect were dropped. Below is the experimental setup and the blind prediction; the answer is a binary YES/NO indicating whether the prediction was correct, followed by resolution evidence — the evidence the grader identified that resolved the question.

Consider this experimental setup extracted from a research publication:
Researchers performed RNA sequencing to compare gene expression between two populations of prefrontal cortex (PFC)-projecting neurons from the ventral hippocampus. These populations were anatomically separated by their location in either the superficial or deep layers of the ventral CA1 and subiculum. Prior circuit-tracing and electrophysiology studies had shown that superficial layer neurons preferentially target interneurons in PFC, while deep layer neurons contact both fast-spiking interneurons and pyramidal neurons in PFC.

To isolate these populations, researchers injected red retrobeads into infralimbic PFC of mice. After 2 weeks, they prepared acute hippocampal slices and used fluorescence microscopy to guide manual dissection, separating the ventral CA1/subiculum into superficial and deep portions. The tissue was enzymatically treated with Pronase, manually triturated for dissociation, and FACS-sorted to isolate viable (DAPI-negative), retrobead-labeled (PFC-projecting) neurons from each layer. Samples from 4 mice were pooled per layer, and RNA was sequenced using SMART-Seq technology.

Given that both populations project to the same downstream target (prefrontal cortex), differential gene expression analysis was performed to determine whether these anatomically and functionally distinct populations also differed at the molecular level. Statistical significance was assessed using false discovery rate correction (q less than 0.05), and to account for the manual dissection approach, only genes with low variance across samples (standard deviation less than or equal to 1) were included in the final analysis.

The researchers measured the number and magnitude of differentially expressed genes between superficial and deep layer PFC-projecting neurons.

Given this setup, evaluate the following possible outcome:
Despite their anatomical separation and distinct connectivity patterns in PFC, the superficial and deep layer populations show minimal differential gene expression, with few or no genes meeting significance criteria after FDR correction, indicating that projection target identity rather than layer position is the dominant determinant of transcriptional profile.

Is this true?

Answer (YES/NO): NO